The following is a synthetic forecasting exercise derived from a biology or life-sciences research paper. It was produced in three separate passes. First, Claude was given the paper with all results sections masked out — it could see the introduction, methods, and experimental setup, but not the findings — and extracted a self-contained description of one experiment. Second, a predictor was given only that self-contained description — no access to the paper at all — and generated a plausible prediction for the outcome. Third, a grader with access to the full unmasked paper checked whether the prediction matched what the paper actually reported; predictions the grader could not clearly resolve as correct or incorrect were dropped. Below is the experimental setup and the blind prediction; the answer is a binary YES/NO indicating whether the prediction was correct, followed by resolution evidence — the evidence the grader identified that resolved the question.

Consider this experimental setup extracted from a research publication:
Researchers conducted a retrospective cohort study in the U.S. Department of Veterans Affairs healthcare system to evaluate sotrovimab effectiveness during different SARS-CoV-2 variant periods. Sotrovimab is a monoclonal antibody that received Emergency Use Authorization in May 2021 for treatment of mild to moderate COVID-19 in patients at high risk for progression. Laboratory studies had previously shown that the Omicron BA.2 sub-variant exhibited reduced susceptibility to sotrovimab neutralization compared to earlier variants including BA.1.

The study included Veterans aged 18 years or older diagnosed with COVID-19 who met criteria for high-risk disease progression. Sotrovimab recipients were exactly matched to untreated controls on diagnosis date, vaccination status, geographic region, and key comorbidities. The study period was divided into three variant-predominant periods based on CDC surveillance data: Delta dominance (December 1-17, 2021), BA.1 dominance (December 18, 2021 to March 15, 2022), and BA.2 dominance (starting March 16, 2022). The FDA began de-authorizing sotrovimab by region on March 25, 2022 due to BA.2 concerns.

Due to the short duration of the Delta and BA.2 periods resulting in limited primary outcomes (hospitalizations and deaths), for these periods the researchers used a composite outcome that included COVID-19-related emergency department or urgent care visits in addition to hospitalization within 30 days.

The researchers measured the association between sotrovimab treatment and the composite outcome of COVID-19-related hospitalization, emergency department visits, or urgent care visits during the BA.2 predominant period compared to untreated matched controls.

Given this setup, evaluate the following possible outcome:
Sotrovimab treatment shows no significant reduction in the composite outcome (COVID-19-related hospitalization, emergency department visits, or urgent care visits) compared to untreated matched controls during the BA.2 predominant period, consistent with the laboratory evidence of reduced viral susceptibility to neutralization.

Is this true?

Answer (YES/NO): NO